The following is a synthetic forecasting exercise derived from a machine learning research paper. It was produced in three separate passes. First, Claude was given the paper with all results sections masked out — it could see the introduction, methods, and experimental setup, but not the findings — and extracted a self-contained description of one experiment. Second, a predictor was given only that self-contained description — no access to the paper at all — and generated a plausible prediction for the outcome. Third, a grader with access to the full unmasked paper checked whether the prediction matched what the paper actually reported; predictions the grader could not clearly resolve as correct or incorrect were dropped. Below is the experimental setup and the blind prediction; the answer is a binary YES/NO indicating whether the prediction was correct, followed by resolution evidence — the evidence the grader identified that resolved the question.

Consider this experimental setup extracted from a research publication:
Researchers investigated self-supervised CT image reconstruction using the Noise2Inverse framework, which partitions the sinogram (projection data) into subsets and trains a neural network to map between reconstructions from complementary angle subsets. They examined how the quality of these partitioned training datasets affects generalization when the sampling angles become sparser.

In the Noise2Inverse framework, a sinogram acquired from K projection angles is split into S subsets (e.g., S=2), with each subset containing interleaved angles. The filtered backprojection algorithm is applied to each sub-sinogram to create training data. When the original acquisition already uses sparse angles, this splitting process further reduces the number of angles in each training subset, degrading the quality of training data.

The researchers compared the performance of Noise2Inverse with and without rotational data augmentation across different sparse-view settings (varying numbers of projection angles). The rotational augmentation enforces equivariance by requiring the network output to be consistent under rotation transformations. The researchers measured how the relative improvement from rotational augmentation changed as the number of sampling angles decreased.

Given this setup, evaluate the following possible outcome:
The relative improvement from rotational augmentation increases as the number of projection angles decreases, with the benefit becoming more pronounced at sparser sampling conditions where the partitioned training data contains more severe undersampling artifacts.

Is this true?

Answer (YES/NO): YES